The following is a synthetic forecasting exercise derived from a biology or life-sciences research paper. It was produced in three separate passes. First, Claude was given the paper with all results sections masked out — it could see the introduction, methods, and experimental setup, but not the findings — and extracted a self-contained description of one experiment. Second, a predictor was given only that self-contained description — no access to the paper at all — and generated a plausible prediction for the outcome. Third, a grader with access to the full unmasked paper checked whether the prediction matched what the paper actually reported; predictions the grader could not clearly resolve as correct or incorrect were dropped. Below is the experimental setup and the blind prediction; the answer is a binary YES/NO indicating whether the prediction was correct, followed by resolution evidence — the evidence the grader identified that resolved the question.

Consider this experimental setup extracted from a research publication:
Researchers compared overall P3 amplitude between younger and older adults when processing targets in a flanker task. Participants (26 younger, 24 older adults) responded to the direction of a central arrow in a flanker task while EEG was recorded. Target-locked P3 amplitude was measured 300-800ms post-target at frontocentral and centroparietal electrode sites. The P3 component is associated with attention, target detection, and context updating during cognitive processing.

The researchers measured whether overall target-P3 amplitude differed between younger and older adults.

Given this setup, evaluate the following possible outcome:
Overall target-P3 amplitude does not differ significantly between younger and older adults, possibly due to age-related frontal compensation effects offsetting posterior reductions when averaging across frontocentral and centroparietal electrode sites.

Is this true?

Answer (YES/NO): NO